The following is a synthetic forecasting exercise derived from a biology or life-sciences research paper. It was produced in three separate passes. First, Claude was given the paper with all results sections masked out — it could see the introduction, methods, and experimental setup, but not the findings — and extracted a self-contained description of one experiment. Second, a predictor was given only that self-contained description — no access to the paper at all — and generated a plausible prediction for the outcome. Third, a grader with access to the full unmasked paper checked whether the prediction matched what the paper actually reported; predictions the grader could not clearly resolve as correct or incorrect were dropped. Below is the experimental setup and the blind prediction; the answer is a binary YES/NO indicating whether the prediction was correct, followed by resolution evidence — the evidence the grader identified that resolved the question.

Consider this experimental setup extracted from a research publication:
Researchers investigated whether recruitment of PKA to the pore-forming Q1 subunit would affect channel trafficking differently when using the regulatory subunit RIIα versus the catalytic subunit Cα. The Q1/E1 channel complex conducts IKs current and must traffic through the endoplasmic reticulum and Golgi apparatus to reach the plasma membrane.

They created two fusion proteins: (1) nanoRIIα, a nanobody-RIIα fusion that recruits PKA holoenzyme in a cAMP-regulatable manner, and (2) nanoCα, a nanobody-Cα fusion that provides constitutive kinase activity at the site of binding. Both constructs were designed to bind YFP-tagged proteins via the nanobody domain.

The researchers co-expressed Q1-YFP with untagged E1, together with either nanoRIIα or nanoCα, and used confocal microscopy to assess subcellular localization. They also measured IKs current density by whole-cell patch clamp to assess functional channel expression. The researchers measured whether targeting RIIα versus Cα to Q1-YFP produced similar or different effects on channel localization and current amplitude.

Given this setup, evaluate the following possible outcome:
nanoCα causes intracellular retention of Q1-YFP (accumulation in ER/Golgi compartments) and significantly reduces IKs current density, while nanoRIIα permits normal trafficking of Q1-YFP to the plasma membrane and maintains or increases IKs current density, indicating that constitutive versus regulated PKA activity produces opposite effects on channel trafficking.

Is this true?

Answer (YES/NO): NO